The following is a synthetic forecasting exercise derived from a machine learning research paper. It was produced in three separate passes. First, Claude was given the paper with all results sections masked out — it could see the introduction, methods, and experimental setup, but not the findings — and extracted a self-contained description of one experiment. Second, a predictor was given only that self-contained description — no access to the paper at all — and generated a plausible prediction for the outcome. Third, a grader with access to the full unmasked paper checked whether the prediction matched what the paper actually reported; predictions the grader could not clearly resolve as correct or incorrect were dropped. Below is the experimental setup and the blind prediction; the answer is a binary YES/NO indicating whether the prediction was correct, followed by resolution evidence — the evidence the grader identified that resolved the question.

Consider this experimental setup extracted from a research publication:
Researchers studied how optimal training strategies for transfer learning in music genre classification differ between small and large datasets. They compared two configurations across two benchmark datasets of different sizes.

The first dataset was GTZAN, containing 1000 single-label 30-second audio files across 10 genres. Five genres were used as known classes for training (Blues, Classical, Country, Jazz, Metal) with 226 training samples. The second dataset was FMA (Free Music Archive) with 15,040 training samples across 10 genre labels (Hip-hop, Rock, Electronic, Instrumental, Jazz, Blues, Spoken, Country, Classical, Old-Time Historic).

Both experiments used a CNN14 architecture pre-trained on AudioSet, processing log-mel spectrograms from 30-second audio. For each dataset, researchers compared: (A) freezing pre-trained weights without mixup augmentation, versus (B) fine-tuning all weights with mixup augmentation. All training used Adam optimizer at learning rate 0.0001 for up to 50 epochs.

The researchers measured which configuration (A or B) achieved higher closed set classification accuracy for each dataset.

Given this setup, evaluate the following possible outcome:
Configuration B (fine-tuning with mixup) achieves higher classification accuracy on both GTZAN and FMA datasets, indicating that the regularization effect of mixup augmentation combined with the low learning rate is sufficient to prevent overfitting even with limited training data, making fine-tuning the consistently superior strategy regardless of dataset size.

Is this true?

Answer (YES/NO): NO